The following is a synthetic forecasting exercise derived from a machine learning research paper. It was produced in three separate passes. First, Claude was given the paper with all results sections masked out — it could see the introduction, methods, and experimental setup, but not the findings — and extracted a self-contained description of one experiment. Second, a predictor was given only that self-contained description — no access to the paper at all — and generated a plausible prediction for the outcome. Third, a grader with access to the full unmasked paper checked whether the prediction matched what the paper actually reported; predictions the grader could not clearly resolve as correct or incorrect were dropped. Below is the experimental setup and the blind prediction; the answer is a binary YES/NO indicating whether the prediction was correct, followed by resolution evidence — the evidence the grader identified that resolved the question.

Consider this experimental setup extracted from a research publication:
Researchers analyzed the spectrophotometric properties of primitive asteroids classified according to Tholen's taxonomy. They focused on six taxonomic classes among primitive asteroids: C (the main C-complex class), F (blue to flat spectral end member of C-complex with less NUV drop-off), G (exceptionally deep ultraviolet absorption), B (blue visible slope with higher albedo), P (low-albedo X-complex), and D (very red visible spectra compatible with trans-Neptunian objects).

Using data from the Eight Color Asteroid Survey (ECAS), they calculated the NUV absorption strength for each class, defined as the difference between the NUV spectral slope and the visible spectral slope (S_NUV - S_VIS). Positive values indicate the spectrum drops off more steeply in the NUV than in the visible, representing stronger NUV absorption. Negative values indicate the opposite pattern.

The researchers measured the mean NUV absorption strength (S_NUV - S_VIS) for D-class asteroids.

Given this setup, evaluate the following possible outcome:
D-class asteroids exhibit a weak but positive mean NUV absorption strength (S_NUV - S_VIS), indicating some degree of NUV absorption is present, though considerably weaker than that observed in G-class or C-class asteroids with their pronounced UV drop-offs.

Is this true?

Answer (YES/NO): NO